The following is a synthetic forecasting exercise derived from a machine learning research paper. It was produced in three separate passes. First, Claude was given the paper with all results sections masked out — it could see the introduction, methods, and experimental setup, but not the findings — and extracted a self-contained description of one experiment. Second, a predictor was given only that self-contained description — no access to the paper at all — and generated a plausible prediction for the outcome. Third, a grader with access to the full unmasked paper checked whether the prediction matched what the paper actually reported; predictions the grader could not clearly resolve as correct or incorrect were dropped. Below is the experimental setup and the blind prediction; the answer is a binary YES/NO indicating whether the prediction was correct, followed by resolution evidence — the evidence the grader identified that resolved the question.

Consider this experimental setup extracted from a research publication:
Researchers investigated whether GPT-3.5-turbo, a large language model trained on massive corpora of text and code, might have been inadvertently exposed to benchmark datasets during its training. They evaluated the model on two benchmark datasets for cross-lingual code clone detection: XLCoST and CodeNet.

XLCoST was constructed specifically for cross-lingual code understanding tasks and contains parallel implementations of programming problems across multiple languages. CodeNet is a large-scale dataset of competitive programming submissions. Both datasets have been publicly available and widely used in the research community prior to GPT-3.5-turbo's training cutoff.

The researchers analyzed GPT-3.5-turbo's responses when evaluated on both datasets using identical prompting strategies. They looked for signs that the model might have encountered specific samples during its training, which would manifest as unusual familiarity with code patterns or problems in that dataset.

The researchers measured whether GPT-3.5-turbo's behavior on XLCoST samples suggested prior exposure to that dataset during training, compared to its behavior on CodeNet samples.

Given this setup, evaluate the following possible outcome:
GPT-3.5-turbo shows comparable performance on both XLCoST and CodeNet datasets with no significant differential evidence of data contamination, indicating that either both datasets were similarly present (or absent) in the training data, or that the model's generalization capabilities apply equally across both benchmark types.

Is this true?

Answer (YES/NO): NO